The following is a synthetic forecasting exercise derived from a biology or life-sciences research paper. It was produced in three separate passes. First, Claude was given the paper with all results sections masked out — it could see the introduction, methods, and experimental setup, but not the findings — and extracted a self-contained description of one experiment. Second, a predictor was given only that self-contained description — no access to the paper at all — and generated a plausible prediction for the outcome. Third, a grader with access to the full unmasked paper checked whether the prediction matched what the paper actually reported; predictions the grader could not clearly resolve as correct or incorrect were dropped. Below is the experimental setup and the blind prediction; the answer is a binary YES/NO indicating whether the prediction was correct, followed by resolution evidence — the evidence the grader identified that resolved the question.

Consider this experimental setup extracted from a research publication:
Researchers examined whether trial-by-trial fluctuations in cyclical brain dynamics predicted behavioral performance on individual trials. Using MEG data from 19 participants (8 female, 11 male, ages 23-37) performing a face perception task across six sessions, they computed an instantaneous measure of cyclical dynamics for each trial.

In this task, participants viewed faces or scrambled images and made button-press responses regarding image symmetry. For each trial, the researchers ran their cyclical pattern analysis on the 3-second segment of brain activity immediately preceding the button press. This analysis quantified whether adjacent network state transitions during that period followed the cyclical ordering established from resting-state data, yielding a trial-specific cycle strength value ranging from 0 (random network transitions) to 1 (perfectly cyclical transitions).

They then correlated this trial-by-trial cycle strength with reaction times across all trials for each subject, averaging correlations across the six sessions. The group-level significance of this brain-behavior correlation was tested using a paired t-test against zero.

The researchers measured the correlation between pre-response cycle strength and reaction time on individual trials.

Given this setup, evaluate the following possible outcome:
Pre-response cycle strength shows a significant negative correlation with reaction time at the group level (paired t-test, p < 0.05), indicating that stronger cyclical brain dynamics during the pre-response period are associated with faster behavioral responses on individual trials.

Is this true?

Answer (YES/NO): YES